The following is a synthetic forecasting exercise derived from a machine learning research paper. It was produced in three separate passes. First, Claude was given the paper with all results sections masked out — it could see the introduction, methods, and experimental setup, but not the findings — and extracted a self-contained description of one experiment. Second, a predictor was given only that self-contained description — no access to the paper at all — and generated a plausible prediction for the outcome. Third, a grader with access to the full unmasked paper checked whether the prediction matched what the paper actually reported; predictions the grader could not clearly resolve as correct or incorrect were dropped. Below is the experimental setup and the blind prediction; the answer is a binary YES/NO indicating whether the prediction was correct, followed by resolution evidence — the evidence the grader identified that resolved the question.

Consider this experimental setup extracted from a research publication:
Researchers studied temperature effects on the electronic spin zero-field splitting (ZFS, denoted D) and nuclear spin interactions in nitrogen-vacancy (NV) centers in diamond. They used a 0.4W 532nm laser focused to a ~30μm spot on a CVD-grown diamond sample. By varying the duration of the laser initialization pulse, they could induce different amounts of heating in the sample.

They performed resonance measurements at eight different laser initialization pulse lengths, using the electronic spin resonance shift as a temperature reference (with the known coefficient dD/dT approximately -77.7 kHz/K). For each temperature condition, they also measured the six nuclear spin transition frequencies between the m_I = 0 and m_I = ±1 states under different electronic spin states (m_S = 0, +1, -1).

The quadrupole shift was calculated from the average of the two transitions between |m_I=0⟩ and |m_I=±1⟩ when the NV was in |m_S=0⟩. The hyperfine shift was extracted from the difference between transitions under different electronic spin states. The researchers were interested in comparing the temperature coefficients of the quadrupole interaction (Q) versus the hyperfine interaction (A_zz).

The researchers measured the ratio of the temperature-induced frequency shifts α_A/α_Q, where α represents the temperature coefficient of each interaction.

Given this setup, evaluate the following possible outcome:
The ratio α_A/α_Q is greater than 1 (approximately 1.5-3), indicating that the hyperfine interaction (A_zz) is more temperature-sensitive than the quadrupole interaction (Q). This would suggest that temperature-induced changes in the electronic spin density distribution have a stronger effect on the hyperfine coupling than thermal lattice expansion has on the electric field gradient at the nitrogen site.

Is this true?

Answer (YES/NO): NO